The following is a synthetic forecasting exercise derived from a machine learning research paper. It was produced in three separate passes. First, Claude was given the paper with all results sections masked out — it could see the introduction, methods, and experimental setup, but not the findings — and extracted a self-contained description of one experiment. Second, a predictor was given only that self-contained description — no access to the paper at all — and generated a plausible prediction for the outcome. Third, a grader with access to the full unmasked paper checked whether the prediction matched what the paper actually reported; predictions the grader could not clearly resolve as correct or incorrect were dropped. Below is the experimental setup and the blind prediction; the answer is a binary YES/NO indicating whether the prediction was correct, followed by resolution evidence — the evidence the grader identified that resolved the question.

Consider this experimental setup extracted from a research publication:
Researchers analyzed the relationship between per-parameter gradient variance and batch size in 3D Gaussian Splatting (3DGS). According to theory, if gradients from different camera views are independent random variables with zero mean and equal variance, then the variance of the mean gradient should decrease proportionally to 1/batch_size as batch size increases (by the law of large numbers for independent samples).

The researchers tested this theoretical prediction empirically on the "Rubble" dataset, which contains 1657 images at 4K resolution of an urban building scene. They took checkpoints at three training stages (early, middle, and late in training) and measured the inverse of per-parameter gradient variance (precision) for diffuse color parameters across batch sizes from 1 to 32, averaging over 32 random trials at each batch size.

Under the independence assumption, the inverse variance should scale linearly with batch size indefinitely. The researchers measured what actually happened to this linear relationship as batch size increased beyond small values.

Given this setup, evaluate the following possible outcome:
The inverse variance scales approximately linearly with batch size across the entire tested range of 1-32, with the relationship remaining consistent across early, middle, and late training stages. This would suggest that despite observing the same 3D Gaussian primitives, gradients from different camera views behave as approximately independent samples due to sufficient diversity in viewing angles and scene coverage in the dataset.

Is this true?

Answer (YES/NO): NO